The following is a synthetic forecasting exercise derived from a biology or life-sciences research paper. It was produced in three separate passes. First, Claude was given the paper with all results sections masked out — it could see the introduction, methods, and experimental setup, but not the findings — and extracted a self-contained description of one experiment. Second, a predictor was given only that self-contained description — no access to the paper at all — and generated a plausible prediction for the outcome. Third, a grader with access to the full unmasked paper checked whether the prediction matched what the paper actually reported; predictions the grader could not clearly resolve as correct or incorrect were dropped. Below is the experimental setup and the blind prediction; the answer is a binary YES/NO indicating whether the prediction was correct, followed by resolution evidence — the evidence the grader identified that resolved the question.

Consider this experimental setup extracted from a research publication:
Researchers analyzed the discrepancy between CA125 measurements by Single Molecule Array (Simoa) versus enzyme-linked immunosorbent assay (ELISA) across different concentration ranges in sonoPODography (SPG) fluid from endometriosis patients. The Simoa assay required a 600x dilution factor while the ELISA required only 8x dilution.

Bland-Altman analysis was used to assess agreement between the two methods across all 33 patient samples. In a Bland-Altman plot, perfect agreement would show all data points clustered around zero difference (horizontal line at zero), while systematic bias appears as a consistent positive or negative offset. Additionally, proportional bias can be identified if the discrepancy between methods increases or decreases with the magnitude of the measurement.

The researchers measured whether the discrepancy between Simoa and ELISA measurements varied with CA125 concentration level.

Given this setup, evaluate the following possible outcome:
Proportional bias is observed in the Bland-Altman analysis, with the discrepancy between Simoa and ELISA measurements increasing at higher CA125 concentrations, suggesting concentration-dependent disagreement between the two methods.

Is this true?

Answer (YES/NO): YES